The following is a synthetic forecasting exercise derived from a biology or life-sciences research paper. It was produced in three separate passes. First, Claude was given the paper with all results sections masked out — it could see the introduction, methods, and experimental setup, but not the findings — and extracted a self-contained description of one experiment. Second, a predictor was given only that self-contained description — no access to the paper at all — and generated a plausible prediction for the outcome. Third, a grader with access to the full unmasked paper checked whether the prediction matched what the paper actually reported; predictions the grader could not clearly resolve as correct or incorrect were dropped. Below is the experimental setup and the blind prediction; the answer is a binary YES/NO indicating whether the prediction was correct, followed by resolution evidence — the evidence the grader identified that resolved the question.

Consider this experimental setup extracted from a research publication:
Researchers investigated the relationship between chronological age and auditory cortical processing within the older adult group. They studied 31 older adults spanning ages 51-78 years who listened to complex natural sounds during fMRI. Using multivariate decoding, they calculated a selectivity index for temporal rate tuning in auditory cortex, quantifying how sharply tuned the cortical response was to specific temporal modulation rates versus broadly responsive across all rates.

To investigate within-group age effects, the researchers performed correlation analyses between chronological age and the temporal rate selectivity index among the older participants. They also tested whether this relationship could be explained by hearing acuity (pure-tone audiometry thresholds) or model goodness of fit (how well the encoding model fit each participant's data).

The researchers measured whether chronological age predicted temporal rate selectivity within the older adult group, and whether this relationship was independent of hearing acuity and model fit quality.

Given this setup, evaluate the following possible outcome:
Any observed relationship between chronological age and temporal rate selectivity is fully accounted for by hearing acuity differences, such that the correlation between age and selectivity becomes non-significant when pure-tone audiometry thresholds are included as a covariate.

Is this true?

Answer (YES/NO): NO